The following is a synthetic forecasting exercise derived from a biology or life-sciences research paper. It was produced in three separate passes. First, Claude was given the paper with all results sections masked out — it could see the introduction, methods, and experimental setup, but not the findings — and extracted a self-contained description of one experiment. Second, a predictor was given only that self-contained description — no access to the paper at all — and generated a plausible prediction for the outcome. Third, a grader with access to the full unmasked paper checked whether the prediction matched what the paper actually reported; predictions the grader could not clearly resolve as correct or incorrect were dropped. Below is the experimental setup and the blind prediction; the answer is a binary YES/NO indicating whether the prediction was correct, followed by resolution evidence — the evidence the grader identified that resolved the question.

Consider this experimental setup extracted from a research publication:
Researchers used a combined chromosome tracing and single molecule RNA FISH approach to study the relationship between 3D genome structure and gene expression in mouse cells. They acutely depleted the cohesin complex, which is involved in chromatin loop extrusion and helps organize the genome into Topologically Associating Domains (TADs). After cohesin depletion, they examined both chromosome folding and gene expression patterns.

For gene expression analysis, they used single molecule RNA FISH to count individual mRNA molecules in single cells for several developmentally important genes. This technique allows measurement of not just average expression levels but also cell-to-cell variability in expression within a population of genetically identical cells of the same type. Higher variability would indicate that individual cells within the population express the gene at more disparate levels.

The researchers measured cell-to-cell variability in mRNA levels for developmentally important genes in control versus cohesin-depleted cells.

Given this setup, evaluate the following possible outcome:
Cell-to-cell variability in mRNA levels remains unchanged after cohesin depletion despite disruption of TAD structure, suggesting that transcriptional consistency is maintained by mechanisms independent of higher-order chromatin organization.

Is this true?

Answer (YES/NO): NO